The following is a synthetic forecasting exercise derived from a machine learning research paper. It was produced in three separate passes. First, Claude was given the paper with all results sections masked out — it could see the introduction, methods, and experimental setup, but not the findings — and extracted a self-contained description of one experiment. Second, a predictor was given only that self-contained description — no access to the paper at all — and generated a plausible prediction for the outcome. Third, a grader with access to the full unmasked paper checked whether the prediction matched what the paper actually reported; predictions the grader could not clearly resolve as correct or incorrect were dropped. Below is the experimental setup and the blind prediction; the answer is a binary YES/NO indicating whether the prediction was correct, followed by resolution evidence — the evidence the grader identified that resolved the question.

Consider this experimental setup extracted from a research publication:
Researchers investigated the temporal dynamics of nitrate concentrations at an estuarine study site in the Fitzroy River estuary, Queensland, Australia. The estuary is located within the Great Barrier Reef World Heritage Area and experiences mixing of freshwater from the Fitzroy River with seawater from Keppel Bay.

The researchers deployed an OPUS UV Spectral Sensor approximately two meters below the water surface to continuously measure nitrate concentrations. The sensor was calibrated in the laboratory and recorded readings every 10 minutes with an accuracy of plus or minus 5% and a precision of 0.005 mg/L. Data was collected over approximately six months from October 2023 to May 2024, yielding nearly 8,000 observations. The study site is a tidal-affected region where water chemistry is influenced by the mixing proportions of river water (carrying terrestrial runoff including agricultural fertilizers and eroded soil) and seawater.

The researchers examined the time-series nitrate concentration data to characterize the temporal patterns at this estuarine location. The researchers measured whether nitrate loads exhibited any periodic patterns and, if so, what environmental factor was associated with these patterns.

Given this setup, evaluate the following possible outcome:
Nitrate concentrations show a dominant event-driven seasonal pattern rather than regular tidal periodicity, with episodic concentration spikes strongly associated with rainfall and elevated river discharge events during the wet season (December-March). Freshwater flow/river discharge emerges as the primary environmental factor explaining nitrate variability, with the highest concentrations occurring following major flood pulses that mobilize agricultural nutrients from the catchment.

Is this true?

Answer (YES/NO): NO